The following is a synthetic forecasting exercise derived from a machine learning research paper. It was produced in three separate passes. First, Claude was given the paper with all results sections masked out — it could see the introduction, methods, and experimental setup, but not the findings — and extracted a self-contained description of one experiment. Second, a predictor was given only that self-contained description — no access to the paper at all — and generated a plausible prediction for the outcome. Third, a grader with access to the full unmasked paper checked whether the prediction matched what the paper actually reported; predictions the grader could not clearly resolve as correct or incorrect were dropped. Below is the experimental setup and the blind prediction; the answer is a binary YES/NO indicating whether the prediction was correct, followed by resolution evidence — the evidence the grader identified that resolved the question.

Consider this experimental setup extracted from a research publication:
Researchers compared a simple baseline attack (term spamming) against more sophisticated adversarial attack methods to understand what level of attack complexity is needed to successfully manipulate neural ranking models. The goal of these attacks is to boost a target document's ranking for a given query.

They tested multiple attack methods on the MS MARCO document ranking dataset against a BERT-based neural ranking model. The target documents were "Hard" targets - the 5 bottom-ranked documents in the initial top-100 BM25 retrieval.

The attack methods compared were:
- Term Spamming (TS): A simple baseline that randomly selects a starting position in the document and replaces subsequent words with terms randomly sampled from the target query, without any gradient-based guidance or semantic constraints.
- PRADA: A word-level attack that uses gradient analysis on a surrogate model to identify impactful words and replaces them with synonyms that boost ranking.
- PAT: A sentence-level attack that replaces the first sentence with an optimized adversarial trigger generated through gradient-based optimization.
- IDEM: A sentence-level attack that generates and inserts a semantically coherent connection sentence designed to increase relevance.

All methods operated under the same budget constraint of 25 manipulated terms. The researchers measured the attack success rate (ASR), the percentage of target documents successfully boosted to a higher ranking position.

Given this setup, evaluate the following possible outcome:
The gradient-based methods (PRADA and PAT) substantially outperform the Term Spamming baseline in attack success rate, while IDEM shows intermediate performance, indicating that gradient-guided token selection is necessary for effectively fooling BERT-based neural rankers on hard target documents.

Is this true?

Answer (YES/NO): NO